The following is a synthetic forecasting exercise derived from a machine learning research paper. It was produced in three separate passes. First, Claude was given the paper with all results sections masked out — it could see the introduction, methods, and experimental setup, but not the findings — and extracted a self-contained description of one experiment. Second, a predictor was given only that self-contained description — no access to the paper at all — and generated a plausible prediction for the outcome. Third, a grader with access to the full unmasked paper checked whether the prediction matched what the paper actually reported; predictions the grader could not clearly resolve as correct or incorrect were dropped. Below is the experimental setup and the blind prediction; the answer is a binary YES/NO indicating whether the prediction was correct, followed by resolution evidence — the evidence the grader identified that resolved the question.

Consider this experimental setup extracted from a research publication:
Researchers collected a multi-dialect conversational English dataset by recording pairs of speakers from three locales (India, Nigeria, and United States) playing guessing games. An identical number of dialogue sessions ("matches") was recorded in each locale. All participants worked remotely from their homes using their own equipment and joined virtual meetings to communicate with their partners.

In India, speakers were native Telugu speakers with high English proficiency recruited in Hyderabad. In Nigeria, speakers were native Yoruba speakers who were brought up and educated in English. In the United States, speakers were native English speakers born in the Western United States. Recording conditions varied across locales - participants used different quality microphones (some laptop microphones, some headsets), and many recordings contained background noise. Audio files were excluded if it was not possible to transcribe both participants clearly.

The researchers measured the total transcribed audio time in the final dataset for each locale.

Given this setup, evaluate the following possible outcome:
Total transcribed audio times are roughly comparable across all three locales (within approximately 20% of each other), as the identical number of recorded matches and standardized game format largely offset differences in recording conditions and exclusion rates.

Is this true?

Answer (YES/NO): NO